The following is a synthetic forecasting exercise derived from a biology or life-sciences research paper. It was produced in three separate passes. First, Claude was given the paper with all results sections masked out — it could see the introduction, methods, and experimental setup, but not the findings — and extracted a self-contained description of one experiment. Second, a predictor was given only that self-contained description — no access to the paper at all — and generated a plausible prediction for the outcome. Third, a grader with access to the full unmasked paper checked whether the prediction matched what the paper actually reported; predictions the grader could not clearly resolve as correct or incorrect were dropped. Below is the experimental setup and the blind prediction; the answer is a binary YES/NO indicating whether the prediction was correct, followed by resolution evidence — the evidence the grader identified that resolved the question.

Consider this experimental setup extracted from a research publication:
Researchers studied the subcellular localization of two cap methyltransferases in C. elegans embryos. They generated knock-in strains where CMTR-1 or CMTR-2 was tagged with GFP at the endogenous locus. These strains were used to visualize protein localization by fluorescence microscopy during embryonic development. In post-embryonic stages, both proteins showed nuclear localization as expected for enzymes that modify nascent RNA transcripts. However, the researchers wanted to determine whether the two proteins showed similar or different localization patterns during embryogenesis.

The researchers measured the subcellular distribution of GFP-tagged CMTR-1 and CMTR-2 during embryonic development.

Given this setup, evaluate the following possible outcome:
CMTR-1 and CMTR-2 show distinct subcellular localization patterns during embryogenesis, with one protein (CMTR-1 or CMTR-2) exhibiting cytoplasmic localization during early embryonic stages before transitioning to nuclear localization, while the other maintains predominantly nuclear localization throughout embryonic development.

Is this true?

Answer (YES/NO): YES